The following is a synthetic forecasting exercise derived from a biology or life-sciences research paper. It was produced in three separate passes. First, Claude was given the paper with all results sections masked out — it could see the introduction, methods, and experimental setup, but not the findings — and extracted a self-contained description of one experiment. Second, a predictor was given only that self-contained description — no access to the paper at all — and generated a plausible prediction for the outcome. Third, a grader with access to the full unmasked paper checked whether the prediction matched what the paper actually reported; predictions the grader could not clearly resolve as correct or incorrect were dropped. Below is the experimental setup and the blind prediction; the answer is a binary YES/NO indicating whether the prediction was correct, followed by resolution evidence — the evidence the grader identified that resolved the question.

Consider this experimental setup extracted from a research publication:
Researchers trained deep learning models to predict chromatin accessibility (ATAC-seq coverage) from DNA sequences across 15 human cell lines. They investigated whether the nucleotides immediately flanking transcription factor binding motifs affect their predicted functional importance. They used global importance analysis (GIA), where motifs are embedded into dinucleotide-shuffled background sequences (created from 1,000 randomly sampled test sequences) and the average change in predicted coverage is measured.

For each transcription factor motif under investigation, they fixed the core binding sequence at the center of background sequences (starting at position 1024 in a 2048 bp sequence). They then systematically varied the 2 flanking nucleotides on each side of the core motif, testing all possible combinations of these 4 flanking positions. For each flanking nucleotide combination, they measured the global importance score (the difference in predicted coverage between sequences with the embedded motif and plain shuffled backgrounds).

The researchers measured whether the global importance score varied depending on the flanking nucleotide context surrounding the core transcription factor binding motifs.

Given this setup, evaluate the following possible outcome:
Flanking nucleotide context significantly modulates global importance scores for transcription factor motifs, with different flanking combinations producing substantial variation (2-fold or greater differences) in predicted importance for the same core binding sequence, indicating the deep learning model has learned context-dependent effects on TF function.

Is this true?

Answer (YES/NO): YES